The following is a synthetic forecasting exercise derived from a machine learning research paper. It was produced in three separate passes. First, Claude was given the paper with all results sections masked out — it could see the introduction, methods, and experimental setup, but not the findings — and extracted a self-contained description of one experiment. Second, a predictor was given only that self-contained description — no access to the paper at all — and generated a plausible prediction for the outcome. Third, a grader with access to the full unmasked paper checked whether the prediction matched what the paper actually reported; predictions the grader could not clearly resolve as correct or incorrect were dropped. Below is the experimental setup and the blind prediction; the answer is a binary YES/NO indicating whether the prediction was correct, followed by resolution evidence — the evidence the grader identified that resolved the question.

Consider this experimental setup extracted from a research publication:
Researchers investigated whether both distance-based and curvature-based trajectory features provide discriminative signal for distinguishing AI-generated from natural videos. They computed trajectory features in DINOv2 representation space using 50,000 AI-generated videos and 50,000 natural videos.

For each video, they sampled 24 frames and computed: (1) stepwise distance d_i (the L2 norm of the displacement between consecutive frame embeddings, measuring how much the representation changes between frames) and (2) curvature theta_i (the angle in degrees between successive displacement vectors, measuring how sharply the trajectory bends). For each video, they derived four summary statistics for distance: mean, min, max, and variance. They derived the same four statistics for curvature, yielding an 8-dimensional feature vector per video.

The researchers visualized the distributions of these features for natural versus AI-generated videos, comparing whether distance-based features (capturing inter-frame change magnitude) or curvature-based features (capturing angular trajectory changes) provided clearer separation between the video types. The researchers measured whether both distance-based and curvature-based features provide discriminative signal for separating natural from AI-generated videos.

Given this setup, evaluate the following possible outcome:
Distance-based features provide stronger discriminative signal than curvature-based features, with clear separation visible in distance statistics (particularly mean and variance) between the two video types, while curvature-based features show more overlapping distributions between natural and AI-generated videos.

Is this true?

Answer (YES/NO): NO